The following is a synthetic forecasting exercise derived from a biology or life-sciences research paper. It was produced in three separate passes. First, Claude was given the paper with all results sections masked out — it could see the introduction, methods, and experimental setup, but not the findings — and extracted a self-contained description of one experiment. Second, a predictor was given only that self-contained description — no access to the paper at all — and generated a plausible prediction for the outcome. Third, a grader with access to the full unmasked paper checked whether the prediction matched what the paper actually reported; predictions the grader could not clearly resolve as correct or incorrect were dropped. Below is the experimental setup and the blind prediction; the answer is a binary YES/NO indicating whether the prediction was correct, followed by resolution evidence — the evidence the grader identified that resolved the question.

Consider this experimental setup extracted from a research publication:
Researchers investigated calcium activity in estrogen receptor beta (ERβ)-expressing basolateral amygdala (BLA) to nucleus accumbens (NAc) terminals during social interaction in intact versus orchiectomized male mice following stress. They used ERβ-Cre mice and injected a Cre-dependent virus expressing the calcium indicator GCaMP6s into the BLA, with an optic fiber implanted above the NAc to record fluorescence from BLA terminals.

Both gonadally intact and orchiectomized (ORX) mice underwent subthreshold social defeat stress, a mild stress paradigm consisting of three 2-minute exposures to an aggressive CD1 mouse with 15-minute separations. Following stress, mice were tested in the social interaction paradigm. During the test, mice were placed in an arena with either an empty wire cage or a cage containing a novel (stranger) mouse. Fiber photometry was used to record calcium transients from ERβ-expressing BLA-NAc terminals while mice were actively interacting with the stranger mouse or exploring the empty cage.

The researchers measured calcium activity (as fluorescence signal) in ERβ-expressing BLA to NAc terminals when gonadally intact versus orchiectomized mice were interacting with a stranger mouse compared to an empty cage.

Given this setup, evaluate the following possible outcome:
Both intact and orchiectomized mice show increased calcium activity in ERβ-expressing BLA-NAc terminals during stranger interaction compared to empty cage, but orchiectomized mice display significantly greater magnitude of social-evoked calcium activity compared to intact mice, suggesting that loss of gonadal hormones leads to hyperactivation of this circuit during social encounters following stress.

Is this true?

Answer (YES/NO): NO